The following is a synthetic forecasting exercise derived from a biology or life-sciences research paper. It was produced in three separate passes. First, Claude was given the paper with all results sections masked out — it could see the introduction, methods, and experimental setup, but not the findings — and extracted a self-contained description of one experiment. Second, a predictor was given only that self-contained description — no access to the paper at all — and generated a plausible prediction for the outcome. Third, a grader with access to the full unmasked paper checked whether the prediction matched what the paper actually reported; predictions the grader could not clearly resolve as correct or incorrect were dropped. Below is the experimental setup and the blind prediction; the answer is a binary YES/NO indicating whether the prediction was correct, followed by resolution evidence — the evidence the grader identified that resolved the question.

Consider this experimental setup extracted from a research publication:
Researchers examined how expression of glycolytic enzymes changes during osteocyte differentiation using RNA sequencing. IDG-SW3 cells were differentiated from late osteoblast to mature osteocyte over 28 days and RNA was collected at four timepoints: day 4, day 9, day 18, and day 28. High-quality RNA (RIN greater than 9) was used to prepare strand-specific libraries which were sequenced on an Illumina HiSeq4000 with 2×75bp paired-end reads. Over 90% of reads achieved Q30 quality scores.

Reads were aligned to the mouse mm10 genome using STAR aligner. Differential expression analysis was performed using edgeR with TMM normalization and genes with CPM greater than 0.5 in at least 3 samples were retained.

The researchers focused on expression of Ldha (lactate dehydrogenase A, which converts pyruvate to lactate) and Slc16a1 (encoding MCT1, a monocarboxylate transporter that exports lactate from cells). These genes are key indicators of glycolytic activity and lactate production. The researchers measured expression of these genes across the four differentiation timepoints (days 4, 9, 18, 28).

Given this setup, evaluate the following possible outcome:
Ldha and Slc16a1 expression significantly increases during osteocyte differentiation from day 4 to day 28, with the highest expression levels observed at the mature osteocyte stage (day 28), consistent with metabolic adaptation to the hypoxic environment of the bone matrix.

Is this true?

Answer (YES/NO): NO